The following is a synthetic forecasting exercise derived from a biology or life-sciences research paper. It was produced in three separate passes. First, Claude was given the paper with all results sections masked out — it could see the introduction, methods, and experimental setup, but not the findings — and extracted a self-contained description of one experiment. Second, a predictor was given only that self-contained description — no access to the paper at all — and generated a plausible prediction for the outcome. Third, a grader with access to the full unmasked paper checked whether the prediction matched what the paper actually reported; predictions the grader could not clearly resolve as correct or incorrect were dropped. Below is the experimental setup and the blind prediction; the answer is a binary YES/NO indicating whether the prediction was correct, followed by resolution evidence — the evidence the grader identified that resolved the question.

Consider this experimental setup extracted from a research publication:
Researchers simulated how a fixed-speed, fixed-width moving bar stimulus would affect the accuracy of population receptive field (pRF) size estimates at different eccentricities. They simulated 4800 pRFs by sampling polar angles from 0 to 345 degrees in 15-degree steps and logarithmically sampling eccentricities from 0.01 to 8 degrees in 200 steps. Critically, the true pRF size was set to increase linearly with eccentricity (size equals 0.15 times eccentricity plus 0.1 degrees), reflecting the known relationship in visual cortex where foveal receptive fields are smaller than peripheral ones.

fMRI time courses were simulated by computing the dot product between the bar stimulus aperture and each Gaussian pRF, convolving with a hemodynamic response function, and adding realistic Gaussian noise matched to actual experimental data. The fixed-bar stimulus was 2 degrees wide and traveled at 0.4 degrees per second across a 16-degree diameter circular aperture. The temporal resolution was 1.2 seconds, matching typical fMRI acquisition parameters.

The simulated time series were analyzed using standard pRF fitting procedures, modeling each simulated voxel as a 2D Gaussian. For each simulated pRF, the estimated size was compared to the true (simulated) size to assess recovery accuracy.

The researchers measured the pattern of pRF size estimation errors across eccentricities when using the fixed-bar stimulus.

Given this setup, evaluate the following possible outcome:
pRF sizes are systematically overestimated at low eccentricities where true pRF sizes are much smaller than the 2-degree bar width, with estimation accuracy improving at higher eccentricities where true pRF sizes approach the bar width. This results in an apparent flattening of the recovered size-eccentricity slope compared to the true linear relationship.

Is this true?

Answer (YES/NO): YES